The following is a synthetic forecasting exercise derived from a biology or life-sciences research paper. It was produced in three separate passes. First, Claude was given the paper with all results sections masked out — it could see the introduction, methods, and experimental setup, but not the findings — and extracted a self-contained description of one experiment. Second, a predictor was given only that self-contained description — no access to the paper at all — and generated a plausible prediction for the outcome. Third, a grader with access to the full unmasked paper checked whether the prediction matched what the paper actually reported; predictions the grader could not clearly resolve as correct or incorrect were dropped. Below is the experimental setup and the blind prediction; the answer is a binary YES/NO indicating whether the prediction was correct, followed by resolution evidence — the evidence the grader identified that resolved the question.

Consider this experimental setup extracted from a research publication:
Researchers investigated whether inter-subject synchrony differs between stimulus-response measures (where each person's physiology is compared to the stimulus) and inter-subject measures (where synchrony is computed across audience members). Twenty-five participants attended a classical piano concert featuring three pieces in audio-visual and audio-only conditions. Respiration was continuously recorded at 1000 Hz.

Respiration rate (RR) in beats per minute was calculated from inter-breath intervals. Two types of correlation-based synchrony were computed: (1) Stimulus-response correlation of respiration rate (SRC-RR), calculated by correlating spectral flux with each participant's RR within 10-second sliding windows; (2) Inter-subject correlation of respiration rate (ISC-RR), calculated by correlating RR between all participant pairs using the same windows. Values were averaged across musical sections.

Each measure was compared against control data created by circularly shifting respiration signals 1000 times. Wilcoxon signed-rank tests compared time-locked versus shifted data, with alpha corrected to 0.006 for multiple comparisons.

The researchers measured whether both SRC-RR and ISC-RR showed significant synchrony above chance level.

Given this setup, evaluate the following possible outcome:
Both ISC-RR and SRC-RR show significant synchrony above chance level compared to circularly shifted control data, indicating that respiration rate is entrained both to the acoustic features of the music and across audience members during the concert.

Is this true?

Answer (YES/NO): NO